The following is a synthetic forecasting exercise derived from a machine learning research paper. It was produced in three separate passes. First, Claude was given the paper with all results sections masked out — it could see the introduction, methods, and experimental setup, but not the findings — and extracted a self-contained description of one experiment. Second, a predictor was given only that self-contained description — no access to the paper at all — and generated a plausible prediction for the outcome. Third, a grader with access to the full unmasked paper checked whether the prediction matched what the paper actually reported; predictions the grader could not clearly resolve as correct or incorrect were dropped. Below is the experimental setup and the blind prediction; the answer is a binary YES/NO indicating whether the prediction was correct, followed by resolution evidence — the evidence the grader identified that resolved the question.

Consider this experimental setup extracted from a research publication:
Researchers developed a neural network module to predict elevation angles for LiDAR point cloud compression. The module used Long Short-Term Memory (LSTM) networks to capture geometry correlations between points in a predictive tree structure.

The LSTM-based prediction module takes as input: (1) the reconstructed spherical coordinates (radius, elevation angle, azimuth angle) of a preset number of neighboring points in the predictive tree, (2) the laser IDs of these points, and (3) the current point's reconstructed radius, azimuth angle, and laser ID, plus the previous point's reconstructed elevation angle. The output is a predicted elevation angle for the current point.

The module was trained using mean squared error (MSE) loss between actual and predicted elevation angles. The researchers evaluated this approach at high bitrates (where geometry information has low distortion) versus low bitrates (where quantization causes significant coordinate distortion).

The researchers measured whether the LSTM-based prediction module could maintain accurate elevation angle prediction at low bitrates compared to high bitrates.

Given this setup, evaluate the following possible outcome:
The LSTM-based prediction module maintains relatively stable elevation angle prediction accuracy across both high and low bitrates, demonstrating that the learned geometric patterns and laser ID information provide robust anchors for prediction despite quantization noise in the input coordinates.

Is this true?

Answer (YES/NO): NO